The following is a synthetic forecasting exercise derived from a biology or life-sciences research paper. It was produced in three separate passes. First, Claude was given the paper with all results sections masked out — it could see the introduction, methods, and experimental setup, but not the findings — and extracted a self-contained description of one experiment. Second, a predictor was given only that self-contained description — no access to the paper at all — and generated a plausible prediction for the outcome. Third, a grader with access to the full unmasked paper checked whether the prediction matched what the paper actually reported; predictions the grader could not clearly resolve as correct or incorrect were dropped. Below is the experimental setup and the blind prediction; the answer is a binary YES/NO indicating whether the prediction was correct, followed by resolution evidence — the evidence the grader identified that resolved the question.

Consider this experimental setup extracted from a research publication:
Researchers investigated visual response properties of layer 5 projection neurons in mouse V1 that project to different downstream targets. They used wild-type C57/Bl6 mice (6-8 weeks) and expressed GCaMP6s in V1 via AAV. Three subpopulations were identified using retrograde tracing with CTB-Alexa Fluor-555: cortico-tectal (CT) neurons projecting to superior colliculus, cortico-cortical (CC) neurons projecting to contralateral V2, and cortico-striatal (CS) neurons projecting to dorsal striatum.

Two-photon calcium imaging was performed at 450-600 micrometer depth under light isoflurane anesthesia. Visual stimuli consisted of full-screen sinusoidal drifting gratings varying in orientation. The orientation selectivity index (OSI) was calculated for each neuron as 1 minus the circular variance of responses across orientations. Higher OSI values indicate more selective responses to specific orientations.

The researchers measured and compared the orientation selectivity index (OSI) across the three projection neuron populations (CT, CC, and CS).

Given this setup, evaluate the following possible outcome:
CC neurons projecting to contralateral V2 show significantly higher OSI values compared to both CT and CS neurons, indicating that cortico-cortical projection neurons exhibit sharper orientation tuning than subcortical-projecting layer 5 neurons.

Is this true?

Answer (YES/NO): NO